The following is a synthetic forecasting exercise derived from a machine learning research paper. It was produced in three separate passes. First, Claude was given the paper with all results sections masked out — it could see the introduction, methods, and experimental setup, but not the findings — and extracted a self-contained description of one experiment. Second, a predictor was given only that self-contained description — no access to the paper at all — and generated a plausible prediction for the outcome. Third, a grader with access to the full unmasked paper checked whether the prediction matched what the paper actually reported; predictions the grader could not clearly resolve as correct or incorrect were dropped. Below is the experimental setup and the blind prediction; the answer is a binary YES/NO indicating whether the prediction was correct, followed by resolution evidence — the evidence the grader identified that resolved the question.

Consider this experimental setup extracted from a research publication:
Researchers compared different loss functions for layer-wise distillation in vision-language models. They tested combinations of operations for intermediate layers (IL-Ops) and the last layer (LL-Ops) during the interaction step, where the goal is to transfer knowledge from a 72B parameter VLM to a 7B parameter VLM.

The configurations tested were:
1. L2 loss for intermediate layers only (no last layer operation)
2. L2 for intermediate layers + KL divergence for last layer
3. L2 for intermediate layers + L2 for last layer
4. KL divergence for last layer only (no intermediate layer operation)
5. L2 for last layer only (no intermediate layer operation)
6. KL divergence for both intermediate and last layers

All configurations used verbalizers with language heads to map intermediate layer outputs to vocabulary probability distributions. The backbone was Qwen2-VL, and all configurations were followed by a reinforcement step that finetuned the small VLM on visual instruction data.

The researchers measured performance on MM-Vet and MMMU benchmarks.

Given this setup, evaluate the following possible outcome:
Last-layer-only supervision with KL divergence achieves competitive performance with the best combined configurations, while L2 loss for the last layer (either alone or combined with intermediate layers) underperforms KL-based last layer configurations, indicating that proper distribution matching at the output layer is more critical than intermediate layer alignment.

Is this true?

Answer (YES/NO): NO